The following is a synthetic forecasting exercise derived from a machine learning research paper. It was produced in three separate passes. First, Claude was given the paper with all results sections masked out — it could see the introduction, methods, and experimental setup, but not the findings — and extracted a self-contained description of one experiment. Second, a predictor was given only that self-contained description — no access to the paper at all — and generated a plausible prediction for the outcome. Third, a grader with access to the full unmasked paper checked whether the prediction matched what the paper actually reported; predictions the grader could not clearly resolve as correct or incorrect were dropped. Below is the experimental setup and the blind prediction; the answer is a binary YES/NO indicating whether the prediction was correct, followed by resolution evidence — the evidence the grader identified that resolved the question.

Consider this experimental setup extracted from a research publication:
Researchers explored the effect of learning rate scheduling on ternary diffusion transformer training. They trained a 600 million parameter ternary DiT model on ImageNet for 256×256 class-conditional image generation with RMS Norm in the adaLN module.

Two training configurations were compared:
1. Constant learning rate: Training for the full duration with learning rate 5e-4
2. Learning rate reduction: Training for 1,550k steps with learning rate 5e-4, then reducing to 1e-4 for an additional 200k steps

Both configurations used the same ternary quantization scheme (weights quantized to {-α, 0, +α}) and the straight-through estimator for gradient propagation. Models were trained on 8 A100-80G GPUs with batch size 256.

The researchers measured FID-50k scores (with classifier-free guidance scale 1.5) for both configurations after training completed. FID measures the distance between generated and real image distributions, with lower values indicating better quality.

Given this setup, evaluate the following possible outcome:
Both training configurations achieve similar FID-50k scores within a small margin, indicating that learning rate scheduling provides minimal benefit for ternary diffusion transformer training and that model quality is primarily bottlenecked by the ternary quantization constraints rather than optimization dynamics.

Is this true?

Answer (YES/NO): NO